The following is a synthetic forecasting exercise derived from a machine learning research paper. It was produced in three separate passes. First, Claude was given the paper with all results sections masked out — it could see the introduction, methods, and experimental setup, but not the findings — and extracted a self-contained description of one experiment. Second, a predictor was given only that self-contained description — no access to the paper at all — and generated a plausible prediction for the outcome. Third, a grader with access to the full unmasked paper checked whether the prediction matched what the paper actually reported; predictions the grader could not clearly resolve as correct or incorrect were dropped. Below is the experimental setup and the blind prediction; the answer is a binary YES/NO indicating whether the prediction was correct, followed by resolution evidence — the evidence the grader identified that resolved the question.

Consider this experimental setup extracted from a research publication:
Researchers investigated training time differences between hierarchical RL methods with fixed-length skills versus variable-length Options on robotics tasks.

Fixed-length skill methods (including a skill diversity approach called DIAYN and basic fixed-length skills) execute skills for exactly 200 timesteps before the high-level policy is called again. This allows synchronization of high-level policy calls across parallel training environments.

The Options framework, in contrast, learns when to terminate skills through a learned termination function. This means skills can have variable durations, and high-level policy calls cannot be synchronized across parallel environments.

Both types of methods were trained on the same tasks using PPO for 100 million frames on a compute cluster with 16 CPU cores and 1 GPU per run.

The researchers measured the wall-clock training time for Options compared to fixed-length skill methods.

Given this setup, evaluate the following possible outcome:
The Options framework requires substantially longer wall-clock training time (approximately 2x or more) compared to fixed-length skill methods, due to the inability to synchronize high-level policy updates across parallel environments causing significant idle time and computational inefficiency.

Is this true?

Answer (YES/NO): NO